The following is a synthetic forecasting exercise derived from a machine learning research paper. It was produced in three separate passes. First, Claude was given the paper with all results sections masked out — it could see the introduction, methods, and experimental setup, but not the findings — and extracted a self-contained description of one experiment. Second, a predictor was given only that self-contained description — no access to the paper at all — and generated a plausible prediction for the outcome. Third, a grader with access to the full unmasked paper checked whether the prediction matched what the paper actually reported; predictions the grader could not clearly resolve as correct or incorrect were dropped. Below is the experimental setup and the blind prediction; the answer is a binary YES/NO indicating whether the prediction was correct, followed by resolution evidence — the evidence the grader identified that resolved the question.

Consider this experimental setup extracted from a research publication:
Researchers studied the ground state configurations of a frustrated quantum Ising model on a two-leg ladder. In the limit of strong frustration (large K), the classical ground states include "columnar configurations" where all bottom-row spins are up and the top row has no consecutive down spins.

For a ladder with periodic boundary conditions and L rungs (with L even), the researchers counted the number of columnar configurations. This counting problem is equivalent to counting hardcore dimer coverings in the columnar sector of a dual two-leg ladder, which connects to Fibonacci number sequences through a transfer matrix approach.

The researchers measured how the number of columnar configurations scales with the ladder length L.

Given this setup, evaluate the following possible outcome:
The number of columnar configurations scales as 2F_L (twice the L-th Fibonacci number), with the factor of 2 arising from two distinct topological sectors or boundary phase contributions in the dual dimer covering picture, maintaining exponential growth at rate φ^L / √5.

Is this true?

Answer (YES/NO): NO